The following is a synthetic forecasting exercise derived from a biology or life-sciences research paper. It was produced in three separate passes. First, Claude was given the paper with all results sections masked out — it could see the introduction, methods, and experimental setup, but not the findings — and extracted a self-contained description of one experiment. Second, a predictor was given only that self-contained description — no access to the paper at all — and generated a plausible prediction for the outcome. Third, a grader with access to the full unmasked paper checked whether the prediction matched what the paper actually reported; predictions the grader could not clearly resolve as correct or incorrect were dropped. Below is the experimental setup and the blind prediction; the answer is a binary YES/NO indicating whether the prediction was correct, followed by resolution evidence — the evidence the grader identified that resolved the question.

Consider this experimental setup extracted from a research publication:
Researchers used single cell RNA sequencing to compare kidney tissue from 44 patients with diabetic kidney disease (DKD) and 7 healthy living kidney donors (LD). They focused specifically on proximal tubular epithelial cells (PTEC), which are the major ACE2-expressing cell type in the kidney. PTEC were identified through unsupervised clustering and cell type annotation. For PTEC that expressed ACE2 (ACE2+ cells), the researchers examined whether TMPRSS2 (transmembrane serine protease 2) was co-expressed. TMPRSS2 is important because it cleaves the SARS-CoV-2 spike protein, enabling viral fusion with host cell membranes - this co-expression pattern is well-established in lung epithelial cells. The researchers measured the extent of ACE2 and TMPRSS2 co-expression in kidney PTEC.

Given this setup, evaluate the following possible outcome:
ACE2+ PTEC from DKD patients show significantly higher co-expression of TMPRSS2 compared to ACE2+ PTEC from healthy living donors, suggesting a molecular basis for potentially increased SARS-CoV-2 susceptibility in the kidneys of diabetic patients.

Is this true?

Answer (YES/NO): NO